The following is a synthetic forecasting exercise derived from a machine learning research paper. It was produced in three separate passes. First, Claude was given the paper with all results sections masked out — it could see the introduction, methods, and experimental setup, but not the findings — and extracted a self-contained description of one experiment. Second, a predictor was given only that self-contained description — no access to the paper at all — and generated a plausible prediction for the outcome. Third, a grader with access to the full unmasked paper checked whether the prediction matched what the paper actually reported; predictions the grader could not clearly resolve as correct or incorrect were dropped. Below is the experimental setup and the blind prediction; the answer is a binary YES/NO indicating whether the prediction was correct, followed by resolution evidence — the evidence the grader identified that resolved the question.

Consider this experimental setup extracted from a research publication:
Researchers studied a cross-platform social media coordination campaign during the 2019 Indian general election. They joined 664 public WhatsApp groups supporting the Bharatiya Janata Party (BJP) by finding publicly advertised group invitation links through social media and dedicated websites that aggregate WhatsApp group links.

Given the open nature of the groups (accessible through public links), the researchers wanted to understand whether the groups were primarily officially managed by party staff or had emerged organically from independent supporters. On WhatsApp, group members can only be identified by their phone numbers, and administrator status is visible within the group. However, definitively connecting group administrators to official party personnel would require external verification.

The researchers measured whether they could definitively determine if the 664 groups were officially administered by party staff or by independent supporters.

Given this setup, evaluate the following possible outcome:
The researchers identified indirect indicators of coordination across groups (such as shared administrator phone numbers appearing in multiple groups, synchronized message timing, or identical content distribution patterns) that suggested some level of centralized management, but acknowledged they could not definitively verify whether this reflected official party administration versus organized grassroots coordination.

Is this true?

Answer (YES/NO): YES